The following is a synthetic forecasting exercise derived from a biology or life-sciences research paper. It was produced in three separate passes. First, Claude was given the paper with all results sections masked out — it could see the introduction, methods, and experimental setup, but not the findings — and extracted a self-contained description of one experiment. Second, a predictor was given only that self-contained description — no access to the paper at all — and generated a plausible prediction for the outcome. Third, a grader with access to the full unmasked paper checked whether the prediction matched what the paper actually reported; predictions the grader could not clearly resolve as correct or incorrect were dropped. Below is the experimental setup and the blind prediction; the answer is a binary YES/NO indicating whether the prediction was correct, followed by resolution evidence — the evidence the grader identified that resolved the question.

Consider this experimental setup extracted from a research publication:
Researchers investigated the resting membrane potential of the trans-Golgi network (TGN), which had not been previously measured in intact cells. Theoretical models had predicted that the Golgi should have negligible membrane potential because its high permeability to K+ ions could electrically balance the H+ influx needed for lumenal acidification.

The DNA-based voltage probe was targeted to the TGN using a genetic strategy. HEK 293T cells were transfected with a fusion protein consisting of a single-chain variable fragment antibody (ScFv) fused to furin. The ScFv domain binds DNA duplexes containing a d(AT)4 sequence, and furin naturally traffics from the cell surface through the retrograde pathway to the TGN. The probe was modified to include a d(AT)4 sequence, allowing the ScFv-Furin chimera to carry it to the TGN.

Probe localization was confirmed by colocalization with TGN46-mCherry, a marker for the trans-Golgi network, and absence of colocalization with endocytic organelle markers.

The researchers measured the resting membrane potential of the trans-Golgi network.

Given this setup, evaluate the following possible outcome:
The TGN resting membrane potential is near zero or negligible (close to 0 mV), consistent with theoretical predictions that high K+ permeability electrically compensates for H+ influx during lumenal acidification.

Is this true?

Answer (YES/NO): NO